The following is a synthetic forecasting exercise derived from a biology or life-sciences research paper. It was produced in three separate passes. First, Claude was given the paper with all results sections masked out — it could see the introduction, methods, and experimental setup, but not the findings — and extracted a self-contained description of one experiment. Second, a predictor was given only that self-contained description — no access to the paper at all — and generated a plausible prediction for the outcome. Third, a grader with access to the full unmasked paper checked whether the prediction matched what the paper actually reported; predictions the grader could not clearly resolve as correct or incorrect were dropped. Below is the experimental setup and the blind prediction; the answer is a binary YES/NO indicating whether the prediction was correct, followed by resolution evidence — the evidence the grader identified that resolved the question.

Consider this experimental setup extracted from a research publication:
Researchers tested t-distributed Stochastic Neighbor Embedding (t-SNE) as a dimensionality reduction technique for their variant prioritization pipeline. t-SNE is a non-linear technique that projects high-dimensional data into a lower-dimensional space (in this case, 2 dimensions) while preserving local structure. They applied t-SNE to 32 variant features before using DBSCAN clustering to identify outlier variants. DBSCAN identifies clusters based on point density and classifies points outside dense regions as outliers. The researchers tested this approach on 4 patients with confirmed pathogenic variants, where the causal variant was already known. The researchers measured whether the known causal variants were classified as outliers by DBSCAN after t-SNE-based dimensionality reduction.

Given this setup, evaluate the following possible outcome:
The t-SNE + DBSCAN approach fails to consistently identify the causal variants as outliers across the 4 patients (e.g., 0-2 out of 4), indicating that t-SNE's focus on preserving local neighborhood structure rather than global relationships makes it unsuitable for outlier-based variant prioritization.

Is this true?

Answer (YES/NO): YES